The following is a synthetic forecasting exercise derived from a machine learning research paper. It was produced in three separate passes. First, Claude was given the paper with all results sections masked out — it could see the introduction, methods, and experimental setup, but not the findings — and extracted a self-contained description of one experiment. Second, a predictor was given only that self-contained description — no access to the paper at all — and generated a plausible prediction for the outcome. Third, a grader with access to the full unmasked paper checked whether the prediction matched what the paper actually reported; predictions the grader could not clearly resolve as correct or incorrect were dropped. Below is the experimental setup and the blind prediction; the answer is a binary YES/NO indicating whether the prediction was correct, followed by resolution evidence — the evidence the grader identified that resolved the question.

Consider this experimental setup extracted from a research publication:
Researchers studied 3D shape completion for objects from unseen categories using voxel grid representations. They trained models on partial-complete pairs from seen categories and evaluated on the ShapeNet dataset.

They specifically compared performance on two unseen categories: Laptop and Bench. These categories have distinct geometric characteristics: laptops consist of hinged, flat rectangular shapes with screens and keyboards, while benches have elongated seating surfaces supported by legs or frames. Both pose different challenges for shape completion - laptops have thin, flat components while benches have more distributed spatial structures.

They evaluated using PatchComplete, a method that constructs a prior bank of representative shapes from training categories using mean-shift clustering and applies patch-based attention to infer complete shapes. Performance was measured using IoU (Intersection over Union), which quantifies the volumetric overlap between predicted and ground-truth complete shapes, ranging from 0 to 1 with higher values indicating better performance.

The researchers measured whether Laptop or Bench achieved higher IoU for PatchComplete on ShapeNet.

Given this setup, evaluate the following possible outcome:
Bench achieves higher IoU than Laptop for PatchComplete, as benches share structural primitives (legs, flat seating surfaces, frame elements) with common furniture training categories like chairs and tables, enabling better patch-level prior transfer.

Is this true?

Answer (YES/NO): NO